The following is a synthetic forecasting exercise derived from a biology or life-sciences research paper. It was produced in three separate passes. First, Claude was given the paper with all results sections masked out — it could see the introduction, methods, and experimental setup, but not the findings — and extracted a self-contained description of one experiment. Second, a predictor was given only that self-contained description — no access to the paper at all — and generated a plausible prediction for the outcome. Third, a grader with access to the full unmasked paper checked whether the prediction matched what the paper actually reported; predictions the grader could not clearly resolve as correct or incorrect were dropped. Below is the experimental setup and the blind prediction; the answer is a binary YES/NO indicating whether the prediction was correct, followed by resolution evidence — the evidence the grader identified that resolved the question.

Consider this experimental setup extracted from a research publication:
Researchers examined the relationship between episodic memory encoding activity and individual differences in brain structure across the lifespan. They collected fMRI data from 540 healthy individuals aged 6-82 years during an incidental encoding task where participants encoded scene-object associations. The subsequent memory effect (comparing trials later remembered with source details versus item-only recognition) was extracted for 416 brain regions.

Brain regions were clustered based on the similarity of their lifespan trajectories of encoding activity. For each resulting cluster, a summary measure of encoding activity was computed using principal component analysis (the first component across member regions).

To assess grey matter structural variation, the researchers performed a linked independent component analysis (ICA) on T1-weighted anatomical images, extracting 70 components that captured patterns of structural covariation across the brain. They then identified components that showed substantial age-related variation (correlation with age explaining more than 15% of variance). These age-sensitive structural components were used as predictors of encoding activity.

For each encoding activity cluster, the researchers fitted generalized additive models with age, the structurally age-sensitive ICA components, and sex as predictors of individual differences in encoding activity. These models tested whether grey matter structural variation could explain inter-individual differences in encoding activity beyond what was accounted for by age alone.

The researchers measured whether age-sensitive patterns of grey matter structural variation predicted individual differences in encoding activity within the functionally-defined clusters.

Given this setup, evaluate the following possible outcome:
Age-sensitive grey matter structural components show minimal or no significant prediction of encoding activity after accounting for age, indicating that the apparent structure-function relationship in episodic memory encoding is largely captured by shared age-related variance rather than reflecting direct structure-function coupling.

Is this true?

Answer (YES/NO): NO